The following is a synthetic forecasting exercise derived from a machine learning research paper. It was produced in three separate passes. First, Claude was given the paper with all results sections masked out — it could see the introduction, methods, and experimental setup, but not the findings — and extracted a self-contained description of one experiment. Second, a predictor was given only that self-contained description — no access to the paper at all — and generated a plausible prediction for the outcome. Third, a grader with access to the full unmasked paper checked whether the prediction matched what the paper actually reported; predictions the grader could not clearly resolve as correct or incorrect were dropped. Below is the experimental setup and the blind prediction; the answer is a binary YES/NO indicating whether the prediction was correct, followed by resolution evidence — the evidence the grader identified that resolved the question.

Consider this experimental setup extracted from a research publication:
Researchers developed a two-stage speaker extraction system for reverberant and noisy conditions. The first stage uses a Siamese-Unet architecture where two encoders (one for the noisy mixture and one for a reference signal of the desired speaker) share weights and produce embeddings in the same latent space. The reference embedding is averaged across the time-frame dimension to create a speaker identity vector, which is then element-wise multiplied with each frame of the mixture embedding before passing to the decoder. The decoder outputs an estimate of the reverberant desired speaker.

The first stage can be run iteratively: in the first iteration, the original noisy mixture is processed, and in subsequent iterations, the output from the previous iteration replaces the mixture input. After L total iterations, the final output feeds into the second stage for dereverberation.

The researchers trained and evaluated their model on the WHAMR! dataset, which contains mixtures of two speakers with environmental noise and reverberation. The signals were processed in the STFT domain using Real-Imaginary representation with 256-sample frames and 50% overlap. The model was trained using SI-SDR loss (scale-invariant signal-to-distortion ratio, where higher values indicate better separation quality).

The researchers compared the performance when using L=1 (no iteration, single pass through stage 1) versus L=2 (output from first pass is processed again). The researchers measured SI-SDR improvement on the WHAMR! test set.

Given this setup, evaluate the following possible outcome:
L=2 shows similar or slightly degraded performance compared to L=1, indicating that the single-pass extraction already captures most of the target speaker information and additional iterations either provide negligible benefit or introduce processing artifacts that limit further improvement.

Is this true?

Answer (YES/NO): NO